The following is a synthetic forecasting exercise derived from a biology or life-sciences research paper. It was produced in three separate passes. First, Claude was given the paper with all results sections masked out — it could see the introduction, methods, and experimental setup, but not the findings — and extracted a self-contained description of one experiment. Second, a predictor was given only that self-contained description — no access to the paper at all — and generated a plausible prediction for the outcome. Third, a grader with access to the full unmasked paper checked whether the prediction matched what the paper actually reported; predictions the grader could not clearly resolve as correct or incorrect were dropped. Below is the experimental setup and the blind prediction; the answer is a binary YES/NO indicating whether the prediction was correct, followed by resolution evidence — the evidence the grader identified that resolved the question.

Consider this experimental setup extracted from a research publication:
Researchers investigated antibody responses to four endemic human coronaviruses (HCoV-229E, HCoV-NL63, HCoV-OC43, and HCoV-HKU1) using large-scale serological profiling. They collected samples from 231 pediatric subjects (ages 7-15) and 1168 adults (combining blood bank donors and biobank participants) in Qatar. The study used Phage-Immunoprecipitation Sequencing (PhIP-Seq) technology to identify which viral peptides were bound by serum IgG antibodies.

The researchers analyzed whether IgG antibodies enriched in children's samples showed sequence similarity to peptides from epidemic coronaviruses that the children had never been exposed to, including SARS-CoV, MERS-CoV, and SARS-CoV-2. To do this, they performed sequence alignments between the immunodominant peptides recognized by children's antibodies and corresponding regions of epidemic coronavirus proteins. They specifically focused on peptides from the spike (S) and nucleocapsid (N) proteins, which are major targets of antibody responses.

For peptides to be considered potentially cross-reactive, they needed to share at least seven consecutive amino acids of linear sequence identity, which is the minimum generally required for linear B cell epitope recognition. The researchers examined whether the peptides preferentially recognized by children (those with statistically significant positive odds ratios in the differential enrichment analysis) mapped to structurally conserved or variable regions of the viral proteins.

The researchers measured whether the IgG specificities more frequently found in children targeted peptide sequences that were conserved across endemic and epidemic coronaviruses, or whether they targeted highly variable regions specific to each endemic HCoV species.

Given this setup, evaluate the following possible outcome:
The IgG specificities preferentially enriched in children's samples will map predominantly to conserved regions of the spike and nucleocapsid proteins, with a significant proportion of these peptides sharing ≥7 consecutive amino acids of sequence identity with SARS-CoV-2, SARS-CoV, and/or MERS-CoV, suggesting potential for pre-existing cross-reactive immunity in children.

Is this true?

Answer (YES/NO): YES